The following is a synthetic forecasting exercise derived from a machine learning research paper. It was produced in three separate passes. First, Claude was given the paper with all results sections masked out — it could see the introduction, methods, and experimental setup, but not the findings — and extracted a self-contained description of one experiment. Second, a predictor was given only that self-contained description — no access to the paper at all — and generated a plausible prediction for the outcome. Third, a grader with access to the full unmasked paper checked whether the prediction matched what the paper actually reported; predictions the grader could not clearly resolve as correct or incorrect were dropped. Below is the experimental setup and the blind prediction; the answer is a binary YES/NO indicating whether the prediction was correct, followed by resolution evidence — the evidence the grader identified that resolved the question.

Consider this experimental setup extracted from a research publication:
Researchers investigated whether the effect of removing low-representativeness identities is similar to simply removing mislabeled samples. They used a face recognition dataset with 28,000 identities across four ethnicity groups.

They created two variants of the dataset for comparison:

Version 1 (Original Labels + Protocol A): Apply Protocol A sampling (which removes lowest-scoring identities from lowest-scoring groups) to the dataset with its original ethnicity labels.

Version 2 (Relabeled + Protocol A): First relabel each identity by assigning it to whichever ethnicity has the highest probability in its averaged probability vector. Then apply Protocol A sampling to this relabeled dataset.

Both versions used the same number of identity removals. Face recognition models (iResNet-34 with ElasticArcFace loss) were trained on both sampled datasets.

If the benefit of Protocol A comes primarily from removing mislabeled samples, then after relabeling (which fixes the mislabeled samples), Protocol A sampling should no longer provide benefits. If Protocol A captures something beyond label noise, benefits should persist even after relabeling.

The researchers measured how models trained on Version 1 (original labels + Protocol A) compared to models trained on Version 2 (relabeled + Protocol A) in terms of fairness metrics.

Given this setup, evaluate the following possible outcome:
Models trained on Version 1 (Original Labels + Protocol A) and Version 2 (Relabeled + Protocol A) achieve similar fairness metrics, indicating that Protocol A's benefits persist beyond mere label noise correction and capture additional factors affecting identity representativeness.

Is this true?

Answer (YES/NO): YES